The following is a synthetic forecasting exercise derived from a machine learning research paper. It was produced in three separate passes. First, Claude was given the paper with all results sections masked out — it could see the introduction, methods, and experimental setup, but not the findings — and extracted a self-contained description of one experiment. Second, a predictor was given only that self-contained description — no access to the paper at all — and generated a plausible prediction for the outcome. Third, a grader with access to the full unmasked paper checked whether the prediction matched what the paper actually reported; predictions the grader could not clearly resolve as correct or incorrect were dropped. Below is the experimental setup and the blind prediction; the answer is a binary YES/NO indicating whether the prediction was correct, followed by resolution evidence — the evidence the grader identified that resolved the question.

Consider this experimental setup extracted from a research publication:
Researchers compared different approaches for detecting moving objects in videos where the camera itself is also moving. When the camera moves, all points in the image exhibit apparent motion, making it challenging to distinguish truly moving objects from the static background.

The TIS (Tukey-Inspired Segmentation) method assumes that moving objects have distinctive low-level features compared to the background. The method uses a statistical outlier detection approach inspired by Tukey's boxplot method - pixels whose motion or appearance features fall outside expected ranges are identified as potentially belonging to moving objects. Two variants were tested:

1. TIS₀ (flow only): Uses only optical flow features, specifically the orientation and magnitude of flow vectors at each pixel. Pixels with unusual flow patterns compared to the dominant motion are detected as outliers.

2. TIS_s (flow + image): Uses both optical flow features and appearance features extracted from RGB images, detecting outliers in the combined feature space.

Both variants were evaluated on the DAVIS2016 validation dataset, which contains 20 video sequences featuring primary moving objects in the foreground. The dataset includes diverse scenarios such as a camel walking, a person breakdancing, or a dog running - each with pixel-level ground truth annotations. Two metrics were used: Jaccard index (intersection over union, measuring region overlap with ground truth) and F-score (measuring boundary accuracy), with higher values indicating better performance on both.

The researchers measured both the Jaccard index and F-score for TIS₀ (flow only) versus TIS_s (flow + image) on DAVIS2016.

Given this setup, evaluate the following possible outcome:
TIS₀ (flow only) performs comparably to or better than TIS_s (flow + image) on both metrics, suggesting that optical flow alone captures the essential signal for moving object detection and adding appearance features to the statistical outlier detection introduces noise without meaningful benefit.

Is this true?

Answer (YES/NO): NO